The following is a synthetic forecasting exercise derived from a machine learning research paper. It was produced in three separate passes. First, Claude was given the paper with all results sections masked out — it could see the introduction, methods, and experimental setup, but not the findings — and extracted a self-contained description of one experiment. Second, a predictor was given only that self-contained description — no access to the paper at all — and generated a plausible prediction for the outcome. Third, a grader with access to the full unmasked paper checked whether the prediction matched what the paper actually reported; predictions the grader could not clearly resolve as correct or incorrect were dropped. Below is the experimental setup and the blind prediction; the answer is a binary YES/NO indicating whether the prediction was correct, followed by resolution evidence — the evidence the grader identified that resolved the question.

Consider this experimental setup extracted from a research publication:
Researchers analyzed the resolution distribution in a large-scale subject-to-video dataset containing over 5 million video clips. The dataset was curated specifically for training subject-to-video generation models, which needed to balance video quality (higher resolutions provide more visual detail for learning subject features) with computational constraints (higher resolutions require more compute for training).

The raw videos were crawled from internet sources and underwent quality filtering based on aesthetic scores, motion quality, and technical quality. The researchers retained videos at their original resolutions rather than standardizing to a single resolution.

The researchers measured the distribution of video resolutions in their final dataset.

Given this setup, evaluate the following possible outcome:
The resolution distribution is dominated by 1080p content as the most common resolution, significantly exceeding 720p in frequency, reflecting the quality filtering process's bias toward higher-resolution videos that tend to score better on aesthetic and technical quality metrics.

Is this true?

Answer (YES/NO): NO